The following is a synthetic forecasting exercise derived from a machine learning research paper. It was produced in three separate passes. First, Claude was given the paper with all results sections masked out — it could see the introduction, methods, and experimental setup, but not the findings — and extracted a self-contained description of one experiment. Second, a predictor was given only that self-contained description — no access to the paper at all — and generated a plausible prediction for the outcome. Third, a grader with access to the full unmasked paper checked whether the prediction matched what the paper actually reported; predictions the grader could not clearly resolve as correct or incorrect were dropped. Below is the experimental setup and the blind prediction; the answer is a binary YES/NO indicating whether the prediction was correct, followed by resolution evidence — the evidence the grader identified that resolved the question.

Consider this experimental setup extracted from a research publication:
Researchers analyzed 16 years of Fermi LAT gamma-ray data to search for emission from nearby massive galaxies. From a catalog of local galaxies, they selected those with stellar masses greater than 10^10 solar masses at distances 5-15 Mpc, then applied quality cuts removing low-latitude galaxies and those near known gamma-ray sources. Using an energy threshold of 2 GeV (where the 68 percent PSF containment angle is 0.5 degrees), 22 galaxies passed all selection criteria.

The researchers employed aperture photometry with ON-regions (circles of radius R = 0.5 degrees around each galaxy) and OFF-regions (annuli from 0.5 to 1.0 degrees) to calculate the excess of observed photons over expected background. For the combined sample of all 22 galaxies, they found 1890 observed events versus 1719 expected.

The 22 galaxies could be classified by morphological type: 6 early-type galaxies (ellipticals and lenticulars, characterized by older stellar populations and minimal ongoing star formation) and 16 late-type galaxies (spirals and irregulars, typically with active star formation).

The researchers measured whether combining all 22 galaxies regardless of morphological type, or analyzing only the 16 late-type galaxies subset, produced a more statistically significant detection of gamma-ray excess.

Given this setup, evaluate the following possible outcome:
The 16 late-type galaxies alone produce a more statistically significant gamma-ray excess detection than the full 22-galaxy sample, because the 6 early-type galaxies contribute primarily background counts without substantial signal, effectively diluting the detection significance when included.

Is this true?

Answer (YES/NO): YES